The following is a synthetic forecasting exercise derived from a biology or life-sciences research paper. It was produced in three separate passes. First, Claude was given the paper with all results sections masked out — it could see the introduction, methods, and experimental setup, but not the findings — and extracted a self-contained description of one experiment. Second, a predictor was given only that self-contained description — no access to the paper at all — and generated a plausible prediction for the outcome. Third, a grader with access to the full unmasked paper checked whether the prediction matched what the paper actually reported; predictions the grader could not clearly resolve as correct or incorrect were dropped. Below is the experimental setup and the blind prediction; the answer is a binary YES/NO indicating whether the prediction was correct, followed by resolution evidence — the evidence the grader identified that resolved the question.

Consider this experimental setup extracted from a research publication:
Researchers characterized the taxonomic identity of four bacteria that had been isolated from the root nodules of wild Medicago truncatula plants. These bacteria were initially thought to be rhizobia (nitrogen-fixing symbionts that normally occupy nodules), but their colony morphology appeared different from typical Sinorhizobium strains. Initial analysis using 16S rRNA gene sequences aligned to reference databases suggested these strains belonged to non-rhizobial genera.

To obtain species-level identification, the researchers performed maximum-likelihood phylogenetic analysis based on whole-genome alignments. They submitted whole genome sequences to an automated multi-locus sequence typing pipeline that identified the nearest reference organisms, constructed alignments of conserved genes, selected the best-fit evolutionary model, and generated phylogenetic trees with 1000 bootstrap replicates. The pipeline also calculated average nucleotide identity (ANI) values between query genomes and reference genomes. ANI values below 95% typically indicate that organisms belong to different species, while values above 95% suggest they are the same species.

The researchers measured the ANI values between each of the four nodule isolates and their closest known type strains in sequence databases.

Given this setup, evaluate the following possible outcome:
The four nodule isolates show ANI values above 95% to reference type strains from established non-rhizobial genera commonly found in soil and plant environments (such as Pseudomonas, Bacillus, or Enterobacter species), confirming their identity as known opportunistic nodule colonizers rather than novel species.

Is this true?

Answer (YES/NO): NO